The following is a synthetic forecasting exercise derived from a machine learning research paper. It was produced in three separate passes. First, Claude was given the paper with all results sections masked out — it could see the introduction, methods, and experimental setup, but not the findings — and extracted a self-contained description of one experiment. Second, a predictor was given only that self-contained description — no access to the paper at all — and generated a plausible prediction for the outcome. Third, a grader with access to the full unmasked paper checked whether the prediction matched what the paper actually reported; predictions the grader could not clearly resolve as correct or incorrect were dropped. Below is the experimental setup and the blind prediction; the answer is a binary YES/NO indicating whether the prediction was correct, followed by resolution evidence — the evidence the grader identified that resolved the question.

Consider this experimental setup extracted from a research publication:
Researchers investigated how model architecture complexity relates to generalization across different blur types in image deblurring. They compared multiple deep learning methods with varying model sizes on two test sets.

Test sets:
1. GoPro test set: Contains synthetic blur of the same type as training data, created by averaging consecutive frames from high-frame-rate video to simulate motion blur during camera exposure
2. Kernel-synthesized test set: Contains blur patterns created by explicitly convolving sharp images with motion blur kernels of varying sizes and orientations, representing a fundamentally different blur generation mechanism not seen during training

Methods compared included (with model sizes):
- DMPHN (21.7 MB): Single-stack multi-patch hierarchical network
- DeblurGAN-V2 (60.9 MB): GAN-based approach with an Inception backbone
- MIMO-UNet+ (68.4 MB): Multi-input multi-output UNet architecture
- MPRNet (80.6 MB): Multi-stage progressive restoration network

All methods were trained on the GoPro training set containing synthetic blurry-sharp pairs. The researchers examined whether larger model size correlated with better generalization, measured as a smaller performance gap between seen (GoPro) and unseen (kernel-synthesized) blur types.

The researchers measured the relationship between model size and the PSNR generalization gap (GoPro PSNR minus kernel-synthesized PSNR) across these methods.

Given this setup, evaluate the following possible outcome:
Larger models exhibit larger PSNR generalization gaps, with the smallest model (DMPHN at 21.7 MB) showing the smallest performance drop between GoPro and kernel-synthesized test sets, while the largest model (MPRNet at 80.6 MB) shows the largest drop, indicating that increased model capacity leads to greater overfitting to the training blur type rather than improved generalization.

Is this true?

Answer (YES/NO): NO